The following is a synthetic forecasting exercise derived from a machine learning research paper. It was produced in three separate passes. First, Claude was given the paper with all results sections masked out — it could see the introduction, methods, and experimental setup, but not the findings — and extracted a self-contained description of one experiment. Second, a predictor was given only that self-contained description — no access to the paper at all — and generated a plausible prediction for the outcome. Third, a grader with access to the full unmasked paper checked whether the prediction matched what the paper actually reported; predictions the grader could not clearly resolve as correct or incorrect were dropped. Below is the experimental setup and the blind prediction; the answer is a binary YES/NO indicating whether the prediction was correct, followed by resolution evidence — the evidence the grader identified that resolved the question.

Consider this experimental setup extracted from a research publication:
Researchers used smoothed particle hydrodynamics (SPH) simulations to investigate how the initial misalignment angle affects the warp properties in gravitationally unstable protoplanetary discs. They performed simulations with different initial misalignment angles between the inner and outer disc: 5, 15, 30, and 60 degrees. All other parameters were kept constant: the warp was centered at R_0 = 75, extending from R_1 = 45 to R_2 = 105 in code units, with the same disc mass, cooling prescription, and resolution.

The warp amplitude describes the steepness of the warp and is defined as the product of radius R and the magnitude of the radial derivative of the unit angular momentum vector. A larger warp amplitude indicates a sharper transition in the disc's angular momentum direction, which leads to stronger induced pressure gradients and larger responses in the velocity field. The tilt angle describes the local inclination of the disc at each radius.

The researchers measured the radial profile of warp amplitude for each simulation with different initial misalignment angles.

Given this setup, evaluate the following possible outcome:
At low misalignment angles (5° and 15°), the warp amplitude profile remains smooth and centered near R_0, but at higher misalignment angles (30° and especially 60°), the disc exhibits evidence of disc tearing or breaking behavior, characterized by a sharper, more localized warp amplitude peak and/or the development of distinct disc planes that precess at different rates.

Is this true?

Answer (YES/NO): NO